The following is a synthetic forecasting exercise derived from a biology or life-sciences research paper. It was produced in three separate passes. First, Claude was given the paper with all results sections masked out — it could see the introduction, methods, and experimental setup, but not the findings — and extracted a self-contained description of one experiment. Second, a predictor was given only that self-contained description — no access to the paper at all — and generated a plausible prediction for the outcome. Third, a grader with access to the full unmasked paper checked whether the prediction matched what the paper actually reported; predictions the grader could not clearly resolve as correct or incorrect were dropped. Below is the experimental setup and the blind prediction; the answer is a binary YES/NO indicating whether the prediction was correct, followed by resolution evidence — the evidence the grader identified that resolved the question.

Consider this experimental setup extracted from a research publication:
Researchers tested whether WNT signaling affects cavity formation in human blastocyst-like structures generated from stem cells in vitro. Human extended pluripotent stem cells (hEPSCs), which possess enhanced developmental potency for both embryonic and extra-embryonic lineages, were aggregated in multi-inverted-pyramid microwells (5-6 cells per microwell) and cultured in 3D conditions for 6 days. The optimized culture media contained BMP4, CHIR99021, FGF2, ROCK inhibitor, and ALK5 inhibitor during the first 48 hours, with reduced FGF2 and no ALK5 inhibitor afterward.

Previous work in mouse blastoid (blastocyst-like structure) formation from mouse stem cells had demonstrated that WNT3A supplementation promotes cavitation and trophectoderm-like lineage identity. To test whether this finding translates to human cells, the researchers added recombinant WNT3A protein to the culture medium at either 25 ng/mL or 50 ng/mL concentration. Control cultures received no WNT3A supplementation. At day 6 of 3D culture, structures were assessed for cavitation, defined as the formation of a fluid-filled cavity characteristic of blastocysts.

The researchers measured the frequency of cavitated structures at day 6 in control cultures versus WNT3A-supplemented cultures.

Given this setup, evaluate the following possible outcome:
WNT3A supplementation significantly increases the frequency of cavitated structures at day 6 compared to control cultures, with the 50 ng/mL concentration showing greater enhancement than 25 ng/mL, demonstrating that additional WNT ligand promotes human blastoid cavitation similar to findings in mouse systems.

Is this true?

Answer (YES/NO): NO